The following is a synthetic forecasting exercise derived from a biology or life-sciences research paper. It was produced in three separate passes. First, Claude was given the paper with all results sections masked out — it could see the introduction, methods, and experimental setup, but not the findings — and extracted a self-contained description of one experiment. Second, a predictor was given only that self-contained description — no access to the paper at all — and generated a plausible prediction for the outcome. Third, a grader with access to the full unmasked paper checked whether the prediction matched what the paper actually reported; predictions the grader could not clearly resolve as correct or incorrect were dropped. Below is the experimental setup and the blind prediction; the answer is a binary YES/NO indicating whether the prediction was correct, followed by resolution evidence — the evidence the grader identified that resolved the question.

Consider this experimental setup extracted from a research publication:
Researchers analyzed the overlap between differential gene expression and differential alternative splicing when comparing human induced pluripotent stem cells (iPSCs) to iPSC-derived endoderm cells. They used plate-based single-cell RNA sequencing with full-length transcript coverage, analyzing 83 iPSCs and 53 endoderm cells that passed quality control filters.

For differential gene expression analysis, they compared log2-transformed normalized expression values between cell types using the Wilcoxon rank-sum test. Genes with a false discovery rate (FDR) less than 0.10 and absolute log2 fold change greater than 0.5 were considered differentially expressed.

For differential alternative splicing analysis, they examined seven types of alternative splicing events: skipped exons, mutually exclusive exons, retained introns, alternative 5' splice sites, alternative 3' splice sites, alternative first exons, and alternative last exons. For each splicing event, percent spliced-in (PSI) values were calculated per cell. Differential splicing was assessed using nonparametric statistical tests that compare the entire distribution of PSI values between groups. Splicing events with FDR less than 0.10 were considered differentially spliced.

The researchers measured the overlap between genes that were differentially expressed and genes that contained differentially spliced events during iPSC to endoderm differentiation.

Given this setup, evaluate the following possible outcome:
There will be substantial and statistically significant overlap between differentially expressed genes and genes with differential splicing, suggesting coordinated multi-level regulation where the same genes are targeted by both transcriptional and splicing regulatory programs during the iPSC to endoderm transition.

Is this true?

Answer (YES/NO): NO